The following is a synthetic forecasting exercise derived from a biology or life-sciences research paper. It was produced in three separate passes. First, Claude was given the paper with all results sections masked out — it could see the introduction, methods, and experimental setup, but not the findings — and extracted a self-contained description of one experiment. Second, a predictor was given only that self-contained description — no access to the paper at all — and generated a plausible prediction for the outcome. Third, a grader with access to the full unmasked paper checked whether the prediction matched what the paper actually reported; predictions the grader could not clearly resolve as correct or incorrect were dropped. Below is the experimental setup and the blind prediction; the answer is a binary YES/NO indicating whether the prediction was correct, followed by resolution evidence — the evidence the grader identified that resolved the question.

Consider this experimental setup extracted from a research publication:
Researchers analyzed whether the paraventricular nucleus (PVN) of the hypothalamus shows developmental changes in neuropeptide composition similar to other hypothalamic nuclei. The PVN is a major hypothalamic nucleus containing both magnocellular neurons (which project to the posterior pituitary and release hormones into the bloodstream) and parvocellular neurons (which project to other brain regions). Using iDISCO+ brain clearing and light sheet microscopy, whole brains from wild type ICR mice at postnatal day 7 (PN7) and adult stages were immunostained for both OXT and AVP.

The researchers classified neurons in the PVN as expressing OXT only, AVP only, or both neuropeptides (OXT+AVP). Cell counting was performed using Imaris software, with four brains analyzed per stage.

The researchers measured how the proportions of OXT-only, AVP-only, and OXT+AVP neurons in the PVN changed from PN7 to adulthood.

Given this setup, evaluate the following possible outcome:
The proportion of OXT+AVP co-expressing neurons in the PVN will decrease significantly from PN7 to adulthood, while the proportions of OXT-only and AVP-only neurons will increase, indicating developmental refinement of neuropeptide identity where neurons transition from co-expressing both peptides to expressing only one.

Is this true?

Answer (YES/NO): NO